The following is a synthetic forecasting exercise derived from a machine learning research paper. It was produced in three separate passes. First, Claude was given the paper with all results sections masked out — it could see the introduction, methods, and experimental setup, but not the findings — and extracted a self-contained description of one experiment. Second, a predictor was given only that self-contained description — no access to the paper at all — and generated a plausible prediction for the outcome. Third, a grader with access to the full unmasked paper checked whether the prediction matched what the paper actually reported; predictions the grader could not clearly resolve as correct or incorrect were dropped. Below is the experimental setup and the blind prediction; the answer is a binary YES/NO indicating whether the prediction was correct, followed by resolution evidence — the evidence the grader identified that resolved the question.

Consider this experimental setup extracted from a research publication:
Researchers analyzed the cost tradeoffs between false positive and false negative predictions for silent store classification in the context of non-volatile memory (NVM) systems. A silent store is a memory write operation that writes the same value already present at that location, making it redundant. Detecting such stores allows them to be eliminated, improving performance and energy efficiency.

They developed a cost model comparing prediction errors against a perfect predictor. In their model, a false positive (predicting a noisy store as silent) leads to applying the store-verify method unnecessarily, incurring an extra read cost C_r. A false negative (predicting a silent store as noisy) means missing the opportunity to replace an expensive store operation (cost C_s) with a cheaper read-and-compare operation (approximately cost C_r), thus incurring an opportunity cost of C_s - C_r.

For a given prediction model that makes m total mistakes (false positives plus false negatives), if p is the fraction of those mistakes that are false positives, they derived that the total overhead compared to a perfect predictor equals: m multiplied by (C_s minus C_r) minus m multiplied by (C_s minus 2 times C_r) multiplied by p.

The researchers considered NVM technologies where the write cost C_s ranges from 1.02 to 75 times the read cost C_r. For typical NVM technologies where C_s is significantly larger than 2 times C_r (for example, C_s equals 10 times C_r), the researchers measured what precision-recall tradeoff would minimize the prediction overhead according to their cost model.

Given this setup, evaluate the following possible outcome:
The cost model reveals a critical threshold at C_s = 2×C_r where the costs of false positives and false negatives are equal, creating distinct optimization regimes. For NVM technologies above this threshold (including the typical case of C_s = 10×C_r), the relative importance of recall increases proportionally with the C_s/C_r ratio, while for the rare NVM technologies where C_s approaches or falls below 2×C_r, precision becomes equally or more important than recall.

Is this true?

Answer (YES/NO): NO